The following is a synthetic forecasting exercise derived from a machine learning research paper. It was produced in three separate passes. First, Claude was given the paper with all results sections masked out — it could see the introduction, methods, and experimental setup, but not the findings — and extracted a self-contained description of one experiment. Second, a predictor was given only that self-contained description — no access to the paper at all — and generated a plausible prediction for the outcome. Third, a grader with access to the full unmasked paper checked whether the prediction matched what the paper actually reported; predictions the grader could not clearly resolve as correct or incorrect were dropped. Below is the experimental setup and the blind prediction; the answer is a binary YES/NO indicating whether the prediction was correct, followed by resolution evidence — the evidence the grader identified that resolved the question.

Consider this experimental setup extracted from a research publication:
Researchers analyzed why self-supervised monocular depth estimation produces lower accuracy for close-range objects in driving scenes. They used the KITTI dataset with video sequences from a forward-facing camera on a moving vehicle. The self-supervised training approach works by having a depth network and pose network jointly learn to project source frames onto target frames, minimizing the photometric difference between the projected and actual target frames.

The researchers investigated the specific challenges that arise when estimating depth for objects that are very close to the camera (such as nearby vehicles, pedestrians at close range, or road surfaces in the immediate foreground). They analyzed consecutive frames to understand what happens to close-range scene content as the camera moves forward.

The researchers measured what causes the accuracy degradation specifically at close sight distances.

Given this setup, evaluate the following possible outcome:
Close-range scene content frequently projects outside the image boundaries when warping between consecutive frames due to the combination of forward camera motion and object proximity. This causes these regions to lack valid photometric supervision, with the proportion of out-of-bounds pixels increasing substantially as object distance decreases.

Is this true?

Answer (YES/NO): YES